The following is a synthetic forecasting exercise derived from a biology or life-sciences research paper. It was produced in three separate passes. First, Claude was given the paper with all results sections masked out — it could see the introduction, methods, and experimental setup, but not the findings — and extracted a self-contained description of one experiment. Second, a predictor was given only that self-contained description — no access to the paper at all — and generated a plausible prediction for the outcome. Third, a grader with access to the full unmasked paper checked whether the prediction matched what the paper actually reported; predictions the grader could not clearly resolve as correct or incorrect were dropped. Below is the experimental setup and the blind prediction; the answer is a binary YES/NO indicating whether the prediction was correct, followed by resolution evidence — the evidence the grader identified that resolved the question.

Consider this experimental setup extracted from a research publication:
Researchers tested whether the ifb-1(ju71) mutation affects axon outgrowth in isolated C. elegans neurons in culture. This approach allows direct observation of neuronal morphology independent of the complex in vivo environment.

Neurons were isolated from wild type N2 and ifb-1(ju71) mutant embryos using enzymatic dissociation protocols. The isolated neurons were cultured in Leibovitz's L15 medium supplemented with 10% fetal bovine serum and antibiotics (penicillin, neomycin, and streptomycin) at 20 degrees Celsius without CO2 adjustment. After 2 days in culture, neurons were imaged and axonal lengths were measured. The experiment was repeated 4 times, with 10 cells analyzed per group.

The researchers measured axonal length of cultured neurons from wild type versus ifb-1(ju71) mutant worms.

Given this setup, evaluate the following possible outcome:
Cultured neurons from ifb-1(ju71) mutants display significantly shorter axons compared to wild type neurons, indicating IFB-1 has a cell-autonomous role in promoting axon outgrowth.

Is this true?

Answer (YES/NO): YES